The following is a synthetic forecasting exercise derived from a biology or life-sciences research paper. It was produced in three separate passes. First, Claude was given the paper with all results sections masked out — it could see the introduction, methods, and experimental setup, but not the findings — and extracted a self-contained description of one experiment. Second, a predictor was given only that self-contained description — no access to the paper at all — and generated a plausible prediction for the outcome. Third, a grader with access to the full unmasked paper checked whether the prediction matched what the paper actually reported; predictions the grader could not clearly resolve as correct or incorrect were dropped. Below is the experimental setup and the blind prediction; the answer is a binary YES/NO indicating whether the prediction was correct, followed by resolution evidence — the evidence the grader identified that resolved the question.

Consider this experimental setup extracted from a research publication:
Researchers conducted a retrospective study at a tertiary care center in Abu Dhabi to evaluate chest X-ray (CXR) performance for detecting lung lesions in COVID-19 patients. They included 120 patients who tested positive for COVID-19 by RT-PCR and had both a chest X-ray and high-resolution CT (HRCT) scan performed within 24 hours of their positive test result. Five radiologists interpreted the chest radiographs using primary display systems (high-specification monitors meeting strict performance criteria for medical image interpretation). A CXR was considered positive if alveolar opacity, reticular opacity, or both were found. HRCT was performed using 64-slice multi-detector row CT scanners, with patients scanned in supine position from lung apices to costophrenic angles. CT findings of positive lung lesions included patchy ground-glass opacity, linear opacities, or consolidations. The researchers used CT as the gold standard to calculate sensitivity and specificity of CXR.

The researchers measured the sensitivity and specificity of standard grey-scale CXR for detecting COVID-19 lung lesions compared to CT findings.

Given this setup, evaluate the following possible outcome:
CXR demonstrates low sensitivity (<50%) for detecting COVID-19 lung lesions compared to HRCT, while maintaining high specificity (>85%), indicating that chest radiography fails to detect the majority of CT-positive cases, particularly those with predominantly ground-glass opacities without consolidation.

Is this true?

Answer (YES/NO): NO